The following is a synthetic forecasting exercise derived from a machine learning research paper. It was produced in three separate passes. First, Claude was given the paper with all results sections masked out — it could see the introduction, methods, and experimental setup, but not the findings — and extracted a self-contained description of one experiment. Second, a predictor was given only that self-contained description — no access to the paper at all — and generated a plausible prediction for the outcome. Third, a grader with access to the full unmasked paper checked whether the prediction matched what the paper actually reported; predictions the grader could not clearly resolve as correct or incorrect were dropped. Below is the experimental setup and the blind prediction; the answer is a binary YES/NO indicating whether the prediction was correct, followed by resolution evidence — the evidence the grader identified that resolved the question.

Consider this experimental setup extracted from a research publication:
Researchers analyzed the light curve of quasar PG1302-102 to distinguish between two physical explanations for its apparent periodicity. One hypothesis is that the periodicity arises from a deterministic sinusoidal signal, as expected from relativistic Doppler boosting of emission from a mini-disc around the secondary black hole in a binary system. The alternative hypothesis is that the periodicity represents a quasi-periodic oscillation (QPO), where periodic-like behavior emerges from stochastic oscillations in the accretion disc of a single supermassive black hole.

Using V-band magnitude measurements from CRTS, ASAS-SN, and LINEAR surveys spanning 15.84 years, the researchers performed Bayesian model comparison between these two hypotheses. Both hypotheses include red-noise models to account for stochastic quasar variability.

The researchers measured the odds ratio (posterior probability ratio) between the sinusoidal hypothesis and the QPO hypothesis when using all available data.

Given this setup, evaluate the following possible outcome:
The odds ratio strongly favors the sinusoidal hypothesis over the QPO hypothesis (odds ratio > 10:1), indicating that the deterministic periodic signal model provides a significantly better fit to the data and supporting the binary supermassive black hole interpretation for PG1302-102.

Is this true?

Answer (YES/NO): NO